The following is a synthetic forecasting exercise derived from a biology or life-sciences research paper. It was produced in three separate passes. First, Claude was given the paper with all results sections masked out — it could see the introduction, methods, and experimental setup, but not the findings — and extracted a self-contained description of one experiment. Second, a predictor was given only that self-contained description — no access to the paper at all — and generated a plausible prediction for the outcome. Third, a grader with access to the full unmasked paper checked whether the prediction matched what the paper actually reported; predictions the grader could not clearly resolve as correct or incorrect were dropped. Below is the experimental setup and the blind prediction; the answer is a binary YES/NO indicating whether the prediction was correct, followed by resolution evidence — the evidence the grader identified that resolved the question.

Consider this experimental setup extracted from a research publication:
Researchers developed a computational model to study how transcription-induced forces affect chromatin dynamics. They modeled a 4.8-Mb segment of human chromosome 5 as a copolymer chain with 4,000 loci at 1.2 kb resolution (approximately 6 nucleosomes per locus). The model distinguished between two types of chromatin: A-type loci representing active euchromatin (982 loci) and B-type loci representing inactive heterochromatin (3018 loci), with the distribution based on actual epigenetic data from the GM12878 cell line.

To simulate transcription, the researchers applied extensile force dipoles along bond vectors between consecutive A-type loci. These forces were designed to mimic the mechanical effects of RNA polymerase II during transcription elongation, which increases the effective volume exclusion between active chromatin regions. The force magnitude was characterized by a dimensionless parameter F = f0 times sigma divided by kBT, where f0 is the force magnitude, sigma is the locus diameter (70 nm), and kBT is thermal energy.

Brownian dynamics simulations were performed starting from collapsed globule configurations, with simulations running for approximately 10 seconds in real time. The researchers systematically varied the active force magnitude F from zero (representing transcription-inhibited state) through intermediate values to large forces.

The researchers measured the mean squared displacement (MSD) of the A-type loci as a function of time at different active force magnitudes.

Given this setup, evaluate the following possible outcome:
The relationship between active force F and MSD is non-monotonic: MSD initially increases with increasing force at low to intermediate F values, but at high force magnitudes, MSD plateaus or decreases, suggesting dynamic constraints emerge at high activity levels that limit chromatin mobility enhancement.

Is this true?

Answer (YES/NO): NO